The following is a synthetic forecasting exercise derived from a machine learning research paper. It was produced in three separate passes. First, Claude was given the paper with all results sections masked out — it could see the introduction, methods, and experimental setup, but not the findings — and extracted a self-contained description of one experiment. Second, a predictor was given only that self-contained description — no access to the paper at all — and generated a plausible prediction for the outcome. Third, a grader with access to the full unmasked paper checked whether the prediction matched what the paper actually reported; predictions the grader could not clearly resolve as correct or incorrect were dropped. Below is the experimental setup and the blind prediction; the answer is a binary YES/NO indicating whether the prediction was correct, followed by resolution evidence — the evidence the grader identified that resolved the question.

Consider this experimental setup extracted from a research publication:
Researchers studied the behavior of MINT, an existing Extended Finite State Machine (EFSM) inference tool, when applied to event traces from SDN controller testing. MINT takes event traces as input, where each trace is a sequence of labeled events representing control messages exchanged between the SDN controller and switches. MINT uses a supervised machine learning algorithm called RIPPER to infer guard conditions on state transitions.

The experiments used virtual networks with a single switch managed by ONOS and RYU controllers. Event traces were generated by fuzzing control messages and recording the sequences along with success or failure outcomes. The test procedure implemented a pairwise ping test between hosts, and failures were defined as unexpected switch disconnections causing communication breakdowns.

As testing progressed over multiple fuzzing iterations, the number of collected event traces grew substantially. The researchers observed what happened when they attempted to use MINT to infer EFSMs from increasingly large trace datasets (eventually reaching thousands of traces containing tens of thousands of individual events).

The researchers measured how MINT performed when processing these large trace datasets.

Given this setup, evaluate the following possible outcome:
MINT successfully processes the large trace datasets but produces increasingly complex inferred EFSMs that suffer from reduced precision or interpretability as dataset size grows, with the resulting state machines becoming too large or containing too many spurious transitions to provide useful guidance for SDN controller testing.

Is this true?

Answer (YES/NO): NO